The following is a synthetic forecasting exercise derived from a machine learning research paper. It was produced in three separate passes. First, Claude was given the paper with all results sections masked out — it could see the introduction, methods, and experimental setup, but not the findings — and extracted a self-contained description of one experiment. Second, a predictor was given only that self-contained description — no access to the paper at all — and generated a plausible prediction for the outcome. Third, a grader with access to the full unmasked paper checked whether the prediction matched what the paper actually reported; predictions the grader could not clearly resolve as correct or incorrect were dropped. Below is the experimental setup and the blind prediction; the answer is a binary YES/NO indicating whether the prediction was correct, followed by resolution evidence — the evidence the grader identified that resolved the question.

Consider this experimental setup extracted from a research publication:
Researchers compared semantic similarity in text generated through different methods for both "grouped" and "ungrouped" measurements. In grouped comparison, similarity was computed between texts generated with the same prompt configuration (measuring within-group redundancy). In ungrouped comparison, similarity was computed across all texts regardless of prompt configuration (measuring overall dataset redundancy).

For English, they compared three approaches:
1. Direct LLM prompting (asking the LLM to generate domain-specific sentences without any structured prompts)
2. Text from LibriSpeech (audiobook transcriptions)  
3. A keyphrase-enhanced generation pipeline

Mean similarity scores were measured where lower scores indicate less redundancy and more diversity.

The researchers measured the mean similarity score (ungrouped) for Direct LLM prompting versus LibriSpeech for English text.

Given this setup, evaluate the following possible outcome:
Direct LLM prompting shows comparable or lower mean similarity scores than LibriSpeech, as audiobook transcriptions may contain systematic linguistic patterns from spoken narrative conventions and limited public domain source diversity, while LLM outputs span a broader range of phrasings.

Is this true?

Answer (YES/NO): YES